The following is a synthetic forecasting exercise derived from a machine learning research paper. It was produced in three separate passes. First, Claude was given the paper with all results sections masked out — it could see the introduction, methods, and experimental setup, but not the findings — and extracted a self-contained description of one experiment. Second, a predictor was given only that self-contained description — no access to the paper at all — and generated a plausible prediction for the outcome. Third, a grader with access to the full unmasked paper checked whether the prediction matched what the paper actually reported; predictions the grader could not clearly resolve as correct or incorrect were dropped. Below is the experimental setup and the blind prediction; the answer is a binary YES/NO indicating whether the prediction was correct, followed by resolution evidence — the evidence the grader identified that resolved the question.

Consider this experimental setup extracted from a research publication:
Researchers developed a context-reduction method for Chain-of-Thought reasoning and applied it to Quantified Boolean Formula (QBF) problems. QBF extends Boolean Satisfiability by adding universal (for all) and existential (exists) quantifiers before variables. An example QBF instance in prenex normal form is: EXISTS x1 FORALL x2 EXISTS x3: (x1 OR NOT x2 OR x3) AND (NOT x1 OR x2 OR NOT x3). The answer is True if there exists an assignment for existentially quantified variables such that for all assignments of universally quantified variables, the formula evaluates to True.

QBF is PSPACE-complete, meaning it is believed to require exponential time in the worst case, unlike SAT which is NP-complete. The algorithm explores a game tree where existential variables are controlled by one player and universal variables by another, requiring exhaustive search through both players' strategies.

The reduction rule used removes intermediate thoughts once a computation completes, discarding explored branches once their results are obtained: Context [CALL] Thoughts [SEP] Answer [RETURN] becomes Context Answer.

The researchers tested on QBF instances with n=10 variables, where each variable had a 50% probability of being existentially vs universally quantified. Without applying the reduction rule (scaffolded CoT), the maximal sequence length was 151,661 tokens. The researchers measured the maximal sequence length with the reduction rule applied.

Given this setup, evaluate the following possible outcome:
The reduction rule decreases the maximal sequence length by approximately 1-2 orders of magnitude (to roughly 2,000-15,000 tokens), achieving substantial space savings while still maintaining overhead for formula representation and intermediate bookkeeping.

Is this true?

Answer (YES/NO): NO